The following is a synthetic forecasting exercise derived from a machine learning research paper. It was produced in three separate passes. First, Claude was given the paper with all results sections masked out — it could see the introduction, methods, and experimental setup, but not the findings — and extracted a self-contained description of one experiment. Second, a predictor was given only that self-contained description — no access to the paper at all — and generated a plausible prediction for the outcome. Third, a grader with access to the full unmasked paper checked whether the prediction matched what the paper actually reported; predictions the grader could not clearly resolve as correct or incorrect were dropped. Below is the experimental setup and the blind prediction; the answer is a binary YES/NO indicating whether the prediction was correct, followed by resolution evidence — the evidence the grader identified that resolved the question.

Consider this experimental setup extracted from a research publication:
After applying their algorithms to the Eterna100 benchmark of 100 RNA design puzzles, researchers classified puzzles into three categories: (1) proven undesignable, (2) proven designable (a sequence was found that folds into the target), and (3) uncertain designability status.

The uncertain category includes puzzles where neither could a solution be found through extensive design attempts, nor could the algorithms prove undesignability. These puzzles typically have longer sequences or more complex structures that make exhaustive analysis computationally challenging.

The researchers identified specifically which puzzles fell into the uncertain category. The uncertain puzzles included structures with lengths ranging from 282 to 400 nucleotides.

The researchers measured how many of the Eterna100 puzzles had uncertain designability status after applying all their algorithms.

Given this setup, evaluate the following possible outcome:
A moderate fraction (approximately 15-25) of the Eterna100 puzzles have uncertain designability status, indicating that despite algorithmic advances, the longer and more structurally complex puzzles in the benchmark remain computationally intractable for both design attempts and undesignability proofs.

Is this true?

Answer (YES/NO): NO